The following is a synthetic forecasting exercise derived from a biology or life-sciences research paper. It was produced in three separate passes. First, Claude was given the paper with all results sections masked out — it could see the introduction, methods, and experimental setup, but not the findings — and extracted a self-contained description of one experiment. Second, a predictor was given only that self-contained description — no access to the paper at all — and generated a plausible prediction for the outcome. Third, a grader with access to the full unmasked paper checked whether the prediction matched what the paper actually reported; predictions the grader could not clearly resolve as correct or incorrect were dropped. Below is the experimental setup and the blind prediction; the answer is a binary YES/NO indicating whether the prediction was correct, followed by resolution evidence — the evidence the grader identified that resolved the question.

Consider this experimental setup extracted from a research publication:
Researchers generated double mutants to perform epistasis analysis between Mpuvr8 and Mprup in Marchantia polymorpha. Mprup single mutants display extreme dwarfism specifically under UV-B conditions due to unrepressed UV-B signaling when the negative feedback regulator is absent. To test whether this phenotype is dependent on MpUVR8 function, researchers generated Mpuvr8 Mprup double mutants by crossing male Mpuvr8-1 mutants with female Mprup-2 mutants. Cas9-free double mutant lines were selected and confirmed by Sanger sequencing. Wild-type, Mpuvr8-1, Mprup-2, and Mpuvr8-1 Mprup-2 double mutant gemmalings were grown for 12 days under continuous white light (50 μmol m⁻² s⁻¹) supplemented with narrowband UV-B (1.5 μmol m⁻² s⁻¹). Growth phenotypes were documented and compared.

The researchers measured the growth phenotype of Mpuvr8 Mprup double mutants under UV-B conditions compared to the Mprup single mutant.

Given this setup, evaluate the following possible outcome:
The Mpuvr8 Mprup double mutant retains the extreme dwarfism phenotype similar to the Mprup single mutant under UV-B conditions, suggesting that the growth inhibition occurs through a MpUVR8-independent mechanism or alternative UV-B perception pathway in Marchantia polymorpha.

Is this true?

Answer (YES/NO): NO